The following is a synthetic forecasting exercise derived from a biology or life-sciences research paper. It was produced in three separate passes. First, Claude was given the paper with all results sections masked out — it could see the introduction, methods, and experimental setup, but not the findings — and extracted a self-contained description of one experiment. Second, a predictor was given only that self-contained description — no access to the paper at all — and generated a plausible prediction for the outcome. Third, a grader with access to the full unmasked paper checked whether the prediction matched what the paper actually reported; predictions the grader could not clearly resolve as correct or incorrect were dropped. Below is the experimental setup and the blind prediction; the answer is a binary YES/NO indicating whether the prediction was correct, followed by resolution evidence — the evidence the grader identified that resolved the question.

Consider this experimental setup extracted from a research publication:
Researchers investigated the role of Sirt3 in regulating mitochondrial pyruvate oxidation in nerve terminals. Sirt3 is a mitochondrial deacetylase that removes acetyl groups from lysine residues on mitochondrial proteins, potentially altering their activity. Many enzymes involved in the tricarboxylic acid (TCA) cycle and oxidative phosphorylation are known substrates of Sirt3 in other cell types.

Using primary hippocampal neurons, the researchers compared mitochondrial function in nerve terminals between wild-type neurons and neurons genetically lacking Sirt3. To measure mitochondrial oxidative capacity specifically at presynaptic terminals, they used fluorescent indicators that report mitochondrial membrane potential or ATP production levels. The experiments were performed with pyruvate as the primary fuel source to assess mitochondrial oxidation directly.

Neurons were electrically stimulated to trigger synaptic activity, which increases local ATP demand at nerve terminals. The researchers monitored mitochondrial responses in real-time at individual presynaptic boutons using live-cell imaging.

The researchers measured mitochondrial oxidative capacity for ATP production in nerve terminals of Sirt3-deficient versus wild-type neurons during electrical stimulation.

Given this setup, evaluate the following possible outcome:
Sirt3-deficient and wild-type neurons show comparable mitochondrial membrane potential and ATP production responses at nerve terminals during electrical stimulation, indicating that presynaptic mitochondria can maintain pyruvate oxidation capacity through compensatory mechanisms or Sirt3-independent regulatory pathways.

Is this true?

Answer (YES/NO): NO